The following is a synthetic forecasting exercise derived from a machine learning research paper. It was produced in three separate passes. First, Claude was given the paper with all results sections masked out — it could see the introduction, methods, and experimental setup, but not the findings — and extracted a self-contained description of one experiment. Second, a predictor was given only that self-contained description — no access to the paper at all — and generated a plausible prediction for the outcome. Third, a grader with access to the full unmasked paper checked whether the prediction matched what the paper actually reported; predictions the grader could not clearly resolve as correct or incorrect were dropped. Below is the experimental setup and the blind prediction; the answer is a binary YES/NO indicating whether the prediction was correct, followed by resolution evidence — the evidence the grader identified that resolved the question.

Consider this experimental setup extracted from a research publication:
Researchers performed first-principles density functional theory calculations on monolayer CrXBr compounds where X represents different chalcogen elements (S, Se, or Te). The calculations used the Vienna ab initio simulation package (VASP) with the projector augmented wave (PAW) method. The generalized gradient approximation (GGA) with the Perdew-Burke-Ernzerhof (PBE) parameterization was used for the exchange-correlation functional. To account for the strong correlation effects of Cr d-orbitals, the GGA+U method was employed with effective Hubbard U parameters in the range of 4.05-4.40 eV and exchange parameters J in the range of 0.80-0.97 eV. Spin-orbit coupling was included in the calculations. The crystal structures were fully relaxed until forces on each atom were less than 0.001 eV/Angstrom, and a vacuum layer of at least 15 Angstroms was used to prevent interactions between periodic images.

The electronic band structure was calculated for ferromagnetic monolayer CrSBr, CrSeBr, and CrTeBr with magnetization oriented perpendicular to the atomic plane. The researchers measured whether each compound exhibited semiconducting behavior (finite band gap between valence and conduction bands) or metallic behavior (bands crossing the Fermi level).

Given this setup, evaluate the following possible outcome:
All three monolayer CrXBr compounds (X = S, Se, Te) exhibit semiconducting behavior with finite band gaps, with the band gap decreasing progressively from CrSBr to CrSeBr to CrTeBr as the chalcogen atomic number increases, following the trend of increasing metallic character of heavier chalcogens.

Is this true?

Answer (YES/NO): NO